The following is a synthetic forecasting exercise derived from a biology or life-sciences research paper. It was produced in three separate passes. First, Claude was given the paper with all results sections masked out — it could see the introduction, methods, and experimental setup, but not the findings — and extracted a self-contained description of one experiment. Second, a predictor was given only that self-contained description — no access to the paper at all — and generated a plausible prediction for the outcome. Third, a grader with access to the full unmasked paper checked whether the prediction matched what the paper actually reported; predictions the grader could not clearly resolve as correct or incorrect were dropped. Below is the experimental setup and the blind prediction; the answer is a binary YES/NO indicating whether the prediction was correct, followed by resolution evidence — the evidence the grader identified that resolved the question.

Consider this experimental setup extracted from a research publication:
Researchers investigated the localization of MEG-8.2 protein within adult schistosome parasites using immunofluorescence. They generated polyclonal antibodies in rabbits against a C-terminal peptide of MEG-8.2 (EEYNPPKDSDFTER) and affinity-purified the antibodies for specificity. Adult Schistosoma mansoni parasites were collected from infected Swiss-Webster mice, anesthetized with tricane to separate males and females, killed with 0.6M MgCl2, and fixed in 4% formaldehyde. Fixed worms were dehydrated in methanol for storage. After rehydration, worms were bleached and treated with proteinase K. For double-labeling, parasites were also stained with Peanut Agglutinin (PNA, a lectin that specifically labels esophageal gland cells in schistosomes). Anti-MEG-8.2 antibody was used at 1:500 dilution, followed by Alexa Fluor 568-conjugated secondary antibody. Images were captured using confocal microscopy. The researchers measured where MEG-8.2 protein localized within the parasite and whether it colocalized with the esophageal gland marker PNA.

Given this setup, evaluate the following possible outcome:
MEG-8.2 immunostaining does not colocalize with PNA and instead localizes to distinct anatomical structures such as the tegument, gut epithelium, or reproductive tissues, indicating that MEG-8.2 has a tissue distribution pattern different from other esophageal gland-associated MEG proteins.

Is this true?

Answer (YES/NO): NO